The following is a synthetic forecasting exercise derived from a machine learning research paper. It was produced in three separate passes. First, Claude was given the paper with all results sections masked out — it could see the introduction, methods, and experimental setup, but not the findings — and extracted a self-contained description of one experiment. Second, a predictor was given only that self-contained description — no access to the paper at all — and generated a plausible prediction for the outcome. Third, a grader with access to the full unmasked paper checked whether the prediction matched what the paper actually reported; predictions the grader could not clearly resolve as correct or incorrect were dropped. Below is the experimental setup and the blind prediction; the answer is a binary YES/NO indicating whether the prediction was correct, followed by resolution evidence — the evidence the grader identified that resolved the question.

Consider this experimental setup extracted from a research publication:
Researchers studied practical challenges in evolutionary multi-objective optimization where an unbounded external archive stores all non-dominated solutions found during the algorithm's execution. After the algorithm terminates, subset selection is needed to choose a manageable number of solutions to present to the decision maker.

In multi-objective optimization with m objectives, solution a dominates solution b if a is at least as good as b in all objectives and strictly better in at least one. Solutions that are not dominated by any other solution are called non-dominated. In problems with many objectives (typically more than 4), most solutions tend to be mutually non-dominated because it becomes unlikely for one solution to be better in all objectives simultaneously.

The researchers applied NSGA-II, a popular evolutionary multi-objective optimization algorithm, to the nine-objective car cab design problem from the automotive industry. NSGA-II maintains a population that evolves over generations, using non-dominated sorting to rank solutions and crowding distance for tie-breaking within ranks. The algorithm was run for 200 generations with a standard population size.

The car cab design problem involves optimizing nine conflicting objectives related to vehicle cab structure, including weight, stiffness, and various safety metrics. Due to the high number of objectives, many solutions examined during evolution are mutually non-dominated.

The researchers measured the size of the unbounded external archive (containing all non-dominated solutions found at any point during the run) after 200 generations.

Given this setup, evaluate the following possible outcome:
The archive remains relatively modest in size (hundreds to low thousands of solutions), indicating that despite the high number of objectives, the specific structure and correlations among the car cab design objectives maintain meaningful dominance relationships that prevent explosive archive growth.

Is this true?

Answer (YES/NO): NO